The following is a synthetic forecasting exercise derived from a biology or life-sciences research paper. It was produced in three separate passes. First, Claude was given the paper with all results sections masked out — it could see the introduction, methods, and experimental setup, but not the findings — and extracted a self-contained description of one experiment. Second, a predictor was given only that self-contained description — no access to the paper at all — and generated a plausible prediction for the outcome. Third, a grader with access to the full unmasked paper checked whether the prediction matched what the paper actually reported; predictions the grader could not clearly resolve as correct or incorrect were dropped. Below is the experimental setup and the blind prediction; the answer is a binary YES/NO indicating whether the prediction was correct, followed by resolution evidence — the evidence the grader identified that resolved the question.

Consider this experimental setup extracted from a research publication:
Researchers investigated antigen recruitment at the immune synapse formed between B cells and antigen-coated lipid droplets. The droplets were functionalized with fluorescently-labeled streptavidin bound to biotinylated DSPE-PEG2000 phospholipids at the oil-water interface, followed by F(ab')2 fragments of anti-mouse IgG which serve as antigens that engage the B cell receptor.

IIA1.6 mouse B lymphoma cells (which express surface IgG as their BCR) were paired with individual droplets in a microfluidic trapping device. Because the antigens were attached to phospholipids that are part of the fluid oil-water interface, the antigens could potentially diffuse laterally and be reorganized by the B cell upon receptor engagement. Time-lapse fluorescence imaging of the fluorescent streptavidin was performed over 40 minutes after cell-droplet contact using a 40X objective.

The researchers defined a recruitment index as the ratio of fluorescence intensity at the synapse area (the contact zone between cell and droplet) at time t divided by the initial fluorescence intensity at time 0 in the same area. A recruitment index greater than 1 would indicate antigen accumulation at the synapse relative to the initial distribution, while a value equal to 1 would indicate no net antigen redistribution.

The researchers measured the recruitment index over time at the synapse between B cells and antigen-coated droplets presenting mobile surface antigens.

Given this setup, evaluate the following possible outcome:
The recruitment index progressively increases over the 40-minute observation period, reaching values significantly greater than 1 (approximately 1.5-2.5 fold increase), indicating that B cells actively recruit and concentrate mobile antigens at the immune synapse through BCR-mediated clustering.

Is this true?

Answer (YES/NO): YES